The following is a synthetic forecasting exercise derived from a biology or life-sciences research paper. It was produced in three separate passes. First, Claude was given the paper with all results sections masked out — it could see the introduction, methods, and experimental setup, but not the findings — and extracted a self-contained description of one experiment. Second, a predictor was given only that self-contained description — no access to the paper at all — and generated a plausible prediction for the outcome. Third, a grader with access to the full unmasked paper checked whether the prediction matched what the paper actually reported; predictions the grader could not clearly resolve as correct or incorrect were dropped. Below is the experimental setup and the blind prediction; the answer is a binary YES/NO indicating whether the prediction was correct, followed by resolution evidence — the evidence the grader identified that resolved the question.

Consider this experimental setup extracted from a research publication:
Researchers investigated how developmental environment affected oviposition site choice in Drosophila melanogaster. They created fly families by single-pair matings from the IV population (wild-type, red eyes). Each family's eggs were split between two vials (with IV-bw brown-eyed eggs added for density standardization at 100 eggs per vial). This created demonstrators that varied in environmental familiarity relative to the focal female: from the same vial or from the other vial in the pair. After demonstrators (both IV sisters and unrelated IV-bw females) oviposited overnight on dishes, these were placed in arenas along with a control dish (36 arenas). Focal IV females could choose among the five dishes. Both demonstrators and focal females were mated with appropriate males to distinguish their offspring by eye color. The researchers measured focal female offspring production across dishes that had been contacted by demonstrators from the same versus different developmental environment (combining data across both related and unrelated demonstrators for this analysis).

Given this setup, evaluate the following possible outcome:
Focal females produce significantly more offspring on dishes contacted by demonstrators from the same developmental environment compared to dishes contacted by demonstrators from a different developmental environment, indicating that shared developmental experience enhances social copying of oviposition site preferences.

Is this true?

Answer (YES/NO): NO